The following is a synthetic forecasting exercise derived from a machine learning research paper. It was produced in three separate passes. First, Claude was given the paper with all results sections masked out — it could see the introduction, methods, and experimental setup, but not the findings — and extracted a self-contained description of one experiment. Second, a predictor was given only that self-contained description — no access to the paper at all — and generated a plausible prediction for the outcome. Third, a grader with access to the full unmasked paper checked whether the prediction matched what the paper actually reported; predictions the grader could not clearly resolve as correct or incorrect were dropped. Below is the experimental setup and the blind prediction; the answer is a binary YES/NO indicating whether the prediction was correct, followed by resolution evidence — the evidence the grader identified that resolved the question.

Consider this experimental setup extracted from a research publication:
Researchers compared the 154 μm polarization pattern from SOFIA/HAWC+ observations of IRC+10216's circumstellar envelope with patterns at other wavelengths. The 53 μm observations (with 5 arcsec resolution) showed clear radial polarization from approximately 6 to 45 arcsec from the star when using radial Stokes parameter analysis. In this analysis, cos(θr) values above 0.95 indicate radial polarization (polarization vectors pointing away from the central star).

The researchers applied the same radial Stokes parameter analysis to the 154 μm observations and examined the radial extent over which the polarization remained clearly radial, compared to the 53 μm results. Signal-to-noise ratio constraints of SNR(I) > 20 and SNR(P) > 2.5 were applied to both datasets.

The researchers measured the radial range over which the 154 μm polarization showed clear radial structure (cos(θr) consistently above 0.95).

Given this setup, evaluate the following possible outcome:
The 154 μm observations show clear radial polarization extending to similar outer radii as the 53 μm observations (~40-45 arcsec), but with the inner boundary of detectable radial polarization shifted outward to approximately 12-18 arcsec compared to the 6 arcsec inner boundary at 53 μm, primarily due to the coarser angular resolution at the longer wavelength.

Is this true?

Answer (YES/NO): NO